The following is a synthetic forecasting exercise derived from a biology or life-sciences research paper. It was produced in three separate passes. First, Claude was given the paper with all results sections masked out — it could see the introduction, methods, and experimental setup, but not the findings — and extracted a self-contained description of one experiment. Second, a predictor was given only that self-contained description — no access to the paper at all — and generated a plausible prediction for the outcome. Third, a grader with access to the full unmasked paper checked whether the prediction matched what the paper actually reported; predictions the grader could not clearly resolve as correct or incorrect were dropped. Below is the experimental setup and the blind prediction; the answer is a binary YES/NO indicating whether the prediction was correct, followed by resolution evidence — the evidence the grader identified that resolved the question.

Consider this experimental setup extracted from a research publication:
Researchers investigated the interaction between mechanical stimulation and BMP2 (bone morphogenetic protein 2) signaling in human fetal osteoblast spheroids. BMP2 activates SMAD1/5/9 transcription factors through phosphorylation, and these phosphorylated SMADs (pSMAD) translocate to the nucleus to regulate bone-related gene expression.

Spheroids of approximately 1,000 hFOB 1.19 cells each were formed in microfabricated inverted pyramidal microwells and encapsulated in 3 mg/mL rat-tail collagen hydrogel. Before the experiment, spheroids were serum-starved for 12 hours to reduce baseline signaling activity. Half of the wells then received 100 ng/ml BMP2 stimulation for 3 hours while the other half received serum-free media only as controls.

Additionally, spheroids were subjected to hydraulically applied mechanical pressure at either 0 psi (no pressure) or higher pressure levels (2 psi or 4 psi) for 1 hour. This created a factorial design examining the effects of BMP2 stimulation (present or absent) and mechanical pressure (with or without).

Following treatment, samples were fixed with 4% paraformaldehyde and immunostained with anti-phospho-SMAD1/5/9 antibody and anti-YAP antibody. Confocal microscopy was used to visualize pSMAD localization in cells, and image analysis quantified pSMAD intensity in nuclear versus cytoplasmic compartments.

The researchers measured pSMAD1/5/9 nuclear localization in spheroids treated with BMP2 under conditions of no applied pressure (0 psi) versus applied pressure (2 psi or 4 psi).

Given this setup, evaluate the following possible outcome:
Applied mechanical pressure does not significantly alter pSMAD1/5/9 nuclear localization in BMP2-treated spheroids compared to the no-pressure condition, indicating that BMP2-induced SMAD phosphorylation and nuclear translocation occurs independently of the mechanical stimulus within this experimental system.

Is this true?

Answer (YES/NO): NO